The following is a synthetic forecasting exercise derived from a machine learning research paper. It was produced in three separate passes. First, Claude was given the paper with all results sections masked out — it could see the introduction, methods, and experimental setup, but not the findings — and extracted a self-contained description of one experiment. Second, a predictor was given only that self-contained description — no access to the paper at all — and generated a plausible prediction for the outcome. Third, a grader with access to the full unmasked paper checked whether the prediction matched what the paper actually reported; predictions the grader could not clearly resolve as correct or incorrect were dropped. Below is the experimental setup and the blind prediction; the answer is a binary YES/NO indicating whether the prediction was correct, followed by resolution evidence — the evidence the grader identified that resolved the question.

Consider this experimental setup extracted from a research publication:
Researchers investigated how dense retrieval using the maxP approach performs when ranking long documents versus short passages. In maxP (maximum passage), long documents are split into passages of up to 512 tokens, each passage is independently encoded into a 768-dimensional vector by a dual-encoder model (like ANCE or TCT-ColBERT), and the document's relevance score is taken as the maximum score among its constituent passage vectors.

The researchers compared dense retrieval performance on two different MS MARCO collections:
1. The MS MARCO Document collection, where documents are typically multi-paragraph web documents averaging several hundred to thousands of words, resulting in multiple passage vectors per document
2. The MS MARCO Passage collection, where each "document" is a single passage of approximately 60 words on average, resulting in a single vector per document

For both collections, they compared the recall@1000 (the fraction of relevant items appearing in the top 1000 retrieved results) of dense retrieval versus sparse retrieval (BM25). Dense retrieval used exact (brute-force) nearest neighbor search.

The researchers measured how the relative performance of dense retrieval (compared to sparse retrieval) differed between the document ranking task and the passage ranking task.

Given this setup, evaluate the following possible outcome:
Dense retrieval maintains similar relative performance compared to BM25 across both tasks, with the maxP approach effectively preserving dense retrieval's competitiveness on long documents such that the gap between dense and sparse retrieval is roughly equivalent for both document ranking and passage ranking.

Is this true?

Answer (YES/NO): NO